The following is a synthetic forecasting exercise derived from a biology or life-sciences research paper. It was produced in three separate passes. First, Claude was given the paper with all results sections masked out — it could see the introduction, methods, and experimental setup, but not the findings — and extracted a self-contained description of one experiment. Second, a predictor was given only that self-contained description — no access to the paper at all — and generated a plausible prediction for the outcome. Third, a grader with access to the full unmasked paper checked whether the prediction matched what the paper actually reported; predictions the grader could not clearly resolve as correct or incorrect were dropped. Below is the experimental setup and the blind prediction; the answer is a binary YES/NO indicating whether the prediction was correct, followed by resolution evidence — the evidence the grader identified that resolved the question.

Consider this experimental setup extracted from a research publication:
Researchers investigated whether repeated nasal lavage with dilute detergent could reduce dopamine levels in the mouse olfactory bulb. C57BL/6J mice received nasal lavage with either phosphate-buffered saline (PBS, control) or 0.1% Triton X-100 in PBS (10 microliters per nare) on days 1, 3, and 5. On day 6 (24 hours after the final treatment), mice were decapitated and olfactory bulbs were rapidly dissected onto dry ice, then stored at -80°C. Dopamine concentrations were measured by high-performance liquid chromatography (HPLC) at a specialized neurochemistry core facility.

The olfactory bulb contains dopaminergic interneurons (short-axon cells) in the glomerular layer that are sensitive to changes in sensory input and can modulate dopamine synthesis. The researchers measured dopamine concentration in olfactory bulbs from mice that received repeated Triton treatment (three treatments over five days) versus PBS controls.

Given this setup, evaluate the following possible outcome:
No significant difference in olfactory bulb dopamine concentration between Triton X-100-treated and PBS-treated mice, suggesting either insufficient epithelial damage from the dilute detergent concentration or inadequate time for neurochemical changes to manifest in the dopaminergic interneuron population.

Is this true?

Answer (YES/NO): NO